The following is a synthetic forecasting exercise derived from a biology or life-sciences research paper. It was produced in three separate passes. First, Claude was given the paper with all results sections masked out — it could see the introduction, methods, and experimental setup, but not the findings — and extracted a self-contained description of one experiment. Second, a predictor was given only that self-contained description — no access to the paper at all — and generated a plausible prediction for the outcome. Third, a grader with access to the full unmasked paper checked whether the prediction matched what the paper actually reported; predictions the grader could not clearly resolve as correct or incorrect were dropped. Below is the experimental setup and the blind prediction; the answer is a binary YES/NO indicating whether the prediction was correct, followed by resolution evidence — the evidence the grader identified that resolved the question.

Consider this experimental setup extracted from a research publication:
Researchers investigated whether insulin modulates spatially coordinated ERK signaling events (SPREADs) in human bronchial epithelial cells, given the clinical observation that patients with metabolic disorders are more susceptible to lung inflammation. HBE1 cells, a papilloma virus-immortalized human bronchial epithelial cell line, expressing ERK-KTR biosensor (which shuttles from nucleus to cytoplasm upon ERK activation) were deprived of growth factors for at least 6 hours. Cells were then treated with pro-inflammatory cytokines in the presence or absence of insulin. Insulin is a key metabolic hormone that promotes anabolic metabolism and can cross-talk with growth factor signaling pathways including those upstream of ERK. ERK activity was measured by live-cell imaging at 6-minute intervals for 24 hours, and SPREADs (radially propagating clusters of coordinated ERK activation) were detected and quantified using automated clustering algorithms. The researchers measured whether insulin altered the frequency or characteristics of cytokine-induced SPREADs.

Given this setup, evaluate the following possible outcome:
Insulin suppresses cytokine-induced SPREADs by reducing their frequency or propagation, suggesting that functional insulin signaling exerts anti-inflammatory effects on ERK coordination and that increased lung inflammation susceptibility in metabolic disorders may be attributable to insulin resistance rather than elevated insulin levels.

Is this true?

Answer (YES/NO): NO